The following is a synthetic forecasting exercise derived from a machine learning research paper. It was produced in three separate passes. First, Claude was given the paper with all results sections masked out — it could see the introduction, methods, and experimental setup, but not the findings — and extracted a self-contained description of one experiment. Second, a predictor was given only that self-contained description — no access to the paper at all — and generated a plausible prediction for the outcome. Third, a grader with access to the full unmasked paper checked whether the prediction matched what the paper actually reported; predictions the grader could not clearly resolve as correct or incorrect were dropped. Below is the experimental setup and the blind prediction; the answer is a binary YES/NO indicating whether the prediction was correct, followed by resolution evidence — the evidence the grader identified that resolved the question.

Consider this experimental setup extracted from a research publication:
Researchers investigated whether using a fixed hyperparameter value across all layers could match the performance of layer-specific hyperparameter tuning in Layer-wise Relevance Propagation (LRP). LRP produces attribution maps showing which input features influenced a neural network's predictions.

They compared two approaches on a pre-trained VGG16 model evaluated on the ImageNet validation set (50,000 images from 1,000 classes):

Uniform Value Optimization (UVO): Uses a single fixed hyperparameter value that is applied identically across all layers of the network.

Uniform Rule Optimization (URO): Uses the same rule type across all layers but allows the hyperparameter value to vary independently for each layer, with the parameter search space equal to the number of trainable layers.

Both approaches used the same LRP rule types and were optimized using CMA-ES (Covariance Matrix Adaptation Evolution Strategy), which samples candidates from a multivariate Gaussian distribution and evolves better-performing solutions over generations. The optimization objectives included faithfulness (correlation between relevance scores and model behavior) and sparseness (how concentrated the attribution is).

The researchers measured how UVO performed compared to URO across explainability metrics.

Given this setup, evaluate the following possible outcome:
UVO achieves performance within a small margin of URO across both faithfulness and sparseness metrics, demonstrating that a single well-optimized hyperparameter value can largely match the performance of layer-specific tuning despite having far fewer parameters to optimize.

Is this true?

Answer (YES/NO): NO